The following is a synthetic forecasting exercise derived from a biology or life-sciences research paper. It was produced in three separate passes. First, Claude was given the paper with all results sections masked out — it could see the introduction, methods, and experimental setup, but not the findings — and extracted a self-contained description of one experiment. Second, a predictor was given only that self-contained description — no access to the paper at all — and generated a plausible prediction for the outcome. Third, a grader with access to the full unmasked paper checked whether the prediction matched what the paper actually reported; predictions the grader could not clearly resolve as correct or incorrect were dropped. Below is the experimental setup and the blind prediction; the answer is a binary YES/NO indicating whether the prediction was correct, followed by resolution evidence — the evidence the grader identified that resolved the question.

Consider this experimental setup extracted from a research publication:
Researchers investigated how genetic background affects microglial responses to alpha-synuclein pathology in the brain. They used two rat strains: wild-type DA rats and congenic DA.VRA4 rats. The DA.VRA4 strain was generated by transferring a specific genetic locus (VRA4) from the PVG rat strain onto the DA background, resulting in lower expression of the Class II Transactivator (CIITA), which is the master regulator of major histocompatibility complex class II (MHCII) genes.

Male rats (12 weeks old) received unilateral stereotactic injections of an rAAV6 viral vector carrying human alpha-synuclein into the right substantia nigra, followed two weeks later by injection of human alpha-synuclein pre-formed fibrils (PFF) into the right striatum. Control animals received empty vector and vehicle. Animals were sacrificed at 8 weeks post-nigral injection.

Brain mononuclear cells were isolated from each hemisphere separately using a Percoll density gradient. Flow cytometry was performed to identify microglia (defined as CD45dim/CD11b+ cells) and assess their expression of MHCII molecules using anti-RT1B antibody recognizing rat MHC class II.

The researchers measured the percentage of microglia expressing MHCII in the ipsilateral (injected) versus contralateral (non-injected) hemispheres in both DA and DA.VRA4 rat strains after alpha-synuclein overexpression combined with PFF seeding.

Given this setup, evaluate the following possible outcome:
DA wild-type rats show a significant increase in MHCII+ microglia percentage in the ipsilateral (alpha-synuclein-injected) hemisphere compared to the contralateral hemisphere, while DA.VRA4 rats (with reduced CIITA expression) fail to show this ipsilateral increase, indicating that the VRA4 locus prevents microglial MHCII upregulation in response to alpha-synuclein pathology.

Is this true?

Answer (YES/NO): NO